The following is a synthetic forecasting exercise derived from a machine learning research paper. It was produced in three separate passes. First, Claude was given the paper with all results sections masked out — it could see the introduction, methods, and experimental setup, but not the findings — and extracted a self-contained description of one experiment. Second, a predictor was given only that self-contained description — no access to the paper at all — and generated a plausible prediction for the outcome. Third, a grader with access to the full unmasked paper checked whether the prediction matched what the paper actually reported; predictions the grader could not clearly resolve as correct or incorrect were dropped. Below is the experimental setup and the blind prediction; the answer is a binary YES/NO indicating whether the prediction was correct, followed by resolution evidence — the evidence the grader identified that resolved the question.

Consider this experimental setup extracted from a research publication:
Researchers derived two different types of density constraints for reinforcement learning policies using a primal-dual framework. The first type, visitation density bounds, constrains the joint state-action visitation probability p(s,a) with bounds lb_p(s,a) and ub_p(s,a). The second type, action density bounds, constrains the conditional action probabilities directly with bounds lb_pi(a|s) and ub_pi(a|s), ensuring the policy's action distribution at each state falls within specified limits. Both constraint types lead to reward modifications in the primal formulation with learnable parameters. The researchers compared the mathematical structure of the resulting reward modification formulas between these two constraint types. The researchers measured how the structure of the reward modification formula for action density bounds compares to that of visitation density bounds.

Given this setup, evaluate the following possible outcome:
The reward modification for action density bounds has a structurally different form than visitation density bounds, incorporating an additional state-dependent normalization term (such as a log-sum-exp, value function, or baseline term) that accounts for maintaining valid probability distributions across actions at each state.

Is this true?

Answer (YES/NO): NO